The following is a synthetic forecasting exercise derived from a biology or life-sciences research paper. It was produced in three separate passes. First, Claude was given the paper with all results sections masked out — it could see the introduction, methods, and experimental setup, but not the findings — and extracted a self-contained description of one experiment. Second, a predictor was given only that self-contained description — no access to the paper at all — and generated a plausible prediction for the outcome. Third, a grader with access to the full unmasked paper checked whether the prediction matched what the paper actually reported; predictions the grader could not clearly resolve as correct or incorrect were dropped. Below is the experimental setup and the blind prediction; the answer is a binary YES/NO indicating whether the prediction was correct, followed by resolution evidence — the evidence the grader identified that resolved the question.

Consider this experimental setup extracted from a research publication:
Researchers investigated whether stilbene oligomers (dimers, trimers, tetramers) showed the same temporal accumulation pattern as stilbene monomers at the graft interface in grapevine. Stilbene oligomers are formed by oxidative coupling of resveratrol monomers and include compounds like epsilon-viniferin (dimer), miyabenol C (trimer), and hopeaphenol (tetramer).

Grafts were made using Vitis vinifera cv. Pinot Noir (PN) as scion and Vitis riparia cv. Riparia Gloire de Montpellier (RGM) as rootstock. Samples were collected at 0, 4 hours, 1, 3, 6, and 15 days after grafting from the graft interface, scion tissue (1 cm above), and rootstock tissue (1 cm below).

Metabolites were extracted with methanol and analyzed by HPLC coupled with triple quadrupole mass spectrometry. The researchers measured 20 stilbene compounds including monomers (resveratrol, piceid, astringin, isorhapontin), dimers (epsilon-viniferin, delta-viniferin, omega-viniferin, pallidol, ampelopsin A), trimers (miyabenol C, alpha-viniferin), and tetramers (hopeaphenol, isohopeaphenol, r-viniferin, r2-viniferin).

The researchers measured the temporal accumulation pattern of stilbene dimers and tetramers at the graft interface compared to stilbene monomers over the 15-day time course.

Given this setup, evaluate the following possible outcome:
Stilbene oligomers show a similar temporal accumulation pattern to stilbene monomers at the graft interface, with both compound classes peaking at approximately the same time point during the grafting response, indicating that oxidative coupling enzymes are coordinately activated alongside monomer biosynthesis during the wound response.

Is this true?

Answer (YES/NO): NO